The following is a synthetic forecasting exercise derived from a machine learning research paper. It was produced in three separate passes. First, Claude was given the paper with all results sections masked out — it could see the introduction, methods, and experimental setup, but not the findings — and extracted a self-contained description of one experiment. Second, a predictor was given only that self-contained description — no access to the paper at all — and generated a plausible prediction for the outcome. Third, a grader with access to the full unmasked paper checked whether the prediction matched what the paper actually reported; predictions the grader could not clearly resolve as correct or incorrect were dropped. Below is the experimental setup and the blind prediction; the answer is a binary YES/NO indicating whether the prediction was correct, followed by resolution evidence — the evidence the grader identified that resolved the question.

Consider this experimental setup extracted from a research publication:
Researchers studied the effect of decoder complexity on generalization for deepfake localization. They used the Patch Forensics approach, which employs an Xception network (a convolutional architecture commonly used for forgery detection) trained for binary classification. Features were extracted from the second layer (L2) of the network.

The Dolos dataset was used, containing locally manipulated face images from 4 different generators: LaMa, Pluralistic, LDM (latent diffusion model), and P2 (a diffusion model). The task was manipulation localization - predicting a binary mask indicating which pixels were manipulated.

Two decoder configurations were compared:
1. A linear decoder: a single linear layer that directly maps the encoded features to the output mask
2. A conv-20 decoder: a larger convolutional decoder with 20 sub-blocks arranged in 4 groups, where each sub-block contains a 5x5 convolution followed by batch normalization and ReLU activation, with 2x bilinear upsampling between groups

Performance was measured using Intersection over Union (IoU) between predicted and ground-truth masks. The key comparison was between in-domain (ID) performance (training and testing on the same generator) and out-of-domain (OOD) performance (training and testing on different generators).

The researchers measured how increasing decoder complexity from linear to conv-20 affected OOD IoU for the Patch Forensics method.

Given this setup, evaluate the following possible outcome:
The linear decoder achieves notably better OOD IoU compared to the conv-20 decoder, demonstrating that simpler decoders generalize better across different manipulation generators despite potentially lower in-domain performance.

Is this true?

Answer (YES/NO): YES